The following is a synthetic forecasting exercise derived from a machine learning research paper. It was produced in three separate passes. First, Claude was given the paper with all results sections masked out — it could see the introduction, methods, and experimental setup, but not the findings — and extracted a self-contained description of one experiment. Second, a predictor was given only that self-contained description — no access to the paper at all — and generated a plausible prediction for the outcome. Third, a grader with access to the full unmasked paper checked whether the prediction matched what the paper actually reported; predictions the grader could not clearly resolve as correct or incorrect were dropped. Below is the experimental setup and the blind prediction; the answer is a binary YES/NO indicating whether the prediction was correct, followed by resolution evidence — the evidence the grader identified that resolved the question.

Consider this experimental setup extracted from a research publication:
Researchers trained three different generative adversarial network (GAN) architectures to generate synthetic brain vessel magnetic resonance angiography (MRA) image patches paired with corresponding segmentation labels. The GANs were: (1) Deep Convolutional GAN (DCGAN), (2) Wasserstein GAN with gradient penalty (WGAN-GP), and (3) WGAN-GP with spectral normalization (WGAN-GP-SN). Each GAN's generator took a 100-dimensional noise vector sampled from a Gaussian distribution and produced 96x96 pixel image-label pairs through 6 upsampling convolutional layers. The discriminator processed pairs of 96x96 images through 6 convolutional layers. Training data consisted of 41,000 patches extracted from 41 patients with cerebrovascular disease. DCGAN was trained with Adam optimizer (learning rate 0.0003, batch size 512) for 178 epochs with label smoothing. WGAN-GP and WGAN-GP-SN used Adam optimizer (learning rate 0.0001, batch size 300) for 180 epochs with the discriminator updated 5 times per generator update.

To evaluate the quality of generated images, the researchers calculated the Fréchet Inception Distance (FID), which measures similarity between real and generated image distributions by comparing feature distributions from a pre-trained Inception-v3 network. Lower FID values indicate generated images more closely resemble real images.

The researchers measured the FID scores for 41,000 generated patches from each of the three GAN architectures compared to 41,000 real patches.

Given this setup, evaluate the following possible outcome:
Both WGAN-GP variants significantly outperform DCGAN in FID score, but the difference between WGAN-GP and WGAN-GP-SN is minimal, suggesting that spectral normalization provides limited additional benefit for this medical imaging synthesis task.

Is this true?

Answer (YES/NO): NO